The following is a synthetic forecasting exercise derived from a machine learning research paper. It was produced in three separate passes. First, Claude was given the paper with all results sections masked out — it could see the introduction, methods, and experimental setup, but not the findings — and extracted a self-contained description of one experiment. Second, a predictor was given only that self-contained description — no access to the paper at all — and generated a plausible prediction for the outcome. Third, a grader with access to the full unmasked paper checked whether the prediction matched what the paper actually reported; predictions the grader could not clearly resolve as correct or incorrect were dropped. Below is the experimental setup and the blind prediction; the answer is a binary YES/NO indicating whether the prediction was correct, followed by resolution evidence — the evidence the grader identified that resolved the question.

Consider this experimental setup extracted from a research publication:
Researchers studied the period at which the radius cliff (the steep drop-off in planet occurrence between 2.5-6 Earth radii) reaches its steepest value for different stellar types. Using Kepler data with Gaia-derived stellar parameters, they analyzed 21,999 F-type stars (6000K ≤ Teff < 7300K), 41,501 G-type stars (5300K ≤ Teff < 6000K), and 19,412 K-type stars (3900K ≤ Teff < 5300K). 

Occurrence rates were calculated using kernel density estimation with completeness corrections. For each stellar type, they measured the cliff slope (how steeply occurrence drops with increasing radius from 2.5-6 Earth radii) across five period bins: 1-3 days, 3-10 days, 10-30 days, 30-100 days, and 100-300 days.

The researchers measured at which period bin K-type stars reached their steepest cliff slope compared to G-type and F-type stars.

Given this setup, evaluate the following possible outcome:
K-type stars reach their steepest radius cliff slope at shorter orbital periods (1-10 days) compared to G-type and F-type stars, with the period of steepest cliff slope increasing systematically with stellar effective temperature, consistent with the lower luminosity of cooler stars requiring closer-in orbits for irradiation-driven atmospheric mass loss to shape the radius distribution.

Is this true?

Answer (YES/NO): NO